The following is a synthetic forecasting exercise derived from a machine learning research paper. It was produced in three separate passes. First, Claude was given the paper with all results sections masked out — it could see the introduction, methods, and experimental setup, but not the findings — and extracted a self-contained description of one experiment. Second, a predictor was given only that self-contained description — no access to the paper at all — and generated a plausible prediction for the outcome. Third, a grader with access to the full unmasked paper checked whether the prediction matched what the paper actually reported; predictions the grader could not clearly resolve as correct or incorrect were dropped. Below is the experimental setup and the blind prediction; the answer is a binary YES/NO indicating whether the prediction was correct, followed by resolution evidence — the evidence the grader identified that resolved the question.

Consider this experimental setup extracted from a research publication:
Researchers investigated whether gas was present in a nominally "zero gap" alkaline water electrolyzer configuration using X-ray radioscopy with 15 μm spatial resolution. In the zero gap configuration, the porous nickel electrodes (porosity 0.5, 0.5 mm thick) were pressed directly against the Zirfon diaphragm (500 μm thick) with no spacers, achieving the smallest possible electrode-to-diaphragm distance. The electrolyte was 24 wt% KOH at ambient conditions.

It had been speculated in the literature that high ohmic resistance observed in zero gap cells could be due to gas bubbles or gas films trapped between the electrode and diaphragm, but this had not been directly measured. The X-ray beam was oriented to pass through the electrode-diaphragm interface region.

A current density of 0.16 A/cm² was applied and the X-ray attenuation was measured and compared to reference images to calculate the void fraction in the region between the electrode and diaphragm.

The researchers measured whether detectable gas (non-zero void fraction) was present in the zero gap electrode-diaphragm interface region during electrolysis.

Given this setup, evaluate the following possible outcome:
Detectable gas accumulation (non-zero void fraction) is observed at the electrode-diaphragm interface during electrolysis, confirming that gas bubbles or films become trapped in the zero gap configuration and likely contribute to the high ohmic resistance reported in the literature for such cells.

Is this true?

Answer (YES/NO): NO